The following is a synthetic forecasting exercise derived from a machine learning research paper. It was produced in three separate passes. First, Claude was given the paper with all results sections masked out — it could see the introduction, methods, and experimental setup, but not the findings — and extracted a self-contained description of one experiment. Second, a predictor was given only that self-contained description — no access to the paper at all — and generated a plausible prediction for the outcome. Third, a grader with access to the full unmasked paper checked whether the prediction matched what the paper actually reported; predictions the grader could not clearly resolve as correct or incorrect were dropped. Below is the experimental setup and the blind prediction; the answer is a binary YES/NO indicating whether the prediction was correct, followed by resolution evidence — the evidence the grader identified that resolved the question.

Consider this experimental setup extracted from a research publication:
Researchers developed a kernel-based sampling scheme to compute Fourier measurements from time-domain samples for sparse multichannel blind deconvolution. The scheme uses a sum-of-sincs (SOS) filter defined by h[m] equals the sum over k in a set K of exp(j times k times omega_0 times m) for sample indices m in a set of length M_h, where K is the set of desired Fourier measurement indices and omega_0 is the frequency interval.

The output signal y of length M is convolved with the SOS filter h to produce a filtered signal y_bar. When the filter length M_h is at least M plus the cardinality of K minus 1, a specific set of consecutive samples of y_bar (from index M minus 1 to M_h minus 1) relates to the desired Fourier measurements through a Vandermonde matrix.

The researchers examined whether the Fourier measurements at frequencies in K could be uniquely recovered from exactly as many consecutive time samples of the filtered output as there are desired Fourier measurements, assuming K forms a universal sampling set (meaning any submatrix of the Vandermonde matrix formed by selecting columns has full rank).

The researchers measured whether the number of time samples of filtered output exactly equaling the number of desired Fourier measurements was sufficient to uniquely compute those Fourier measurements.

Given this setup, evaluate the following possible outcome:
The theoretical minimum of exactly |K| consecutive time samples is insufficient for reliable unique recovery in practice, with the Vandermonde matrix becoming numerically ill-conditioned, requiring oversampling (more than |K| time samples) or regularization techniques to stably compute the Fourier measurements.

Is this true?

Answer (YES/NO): NO